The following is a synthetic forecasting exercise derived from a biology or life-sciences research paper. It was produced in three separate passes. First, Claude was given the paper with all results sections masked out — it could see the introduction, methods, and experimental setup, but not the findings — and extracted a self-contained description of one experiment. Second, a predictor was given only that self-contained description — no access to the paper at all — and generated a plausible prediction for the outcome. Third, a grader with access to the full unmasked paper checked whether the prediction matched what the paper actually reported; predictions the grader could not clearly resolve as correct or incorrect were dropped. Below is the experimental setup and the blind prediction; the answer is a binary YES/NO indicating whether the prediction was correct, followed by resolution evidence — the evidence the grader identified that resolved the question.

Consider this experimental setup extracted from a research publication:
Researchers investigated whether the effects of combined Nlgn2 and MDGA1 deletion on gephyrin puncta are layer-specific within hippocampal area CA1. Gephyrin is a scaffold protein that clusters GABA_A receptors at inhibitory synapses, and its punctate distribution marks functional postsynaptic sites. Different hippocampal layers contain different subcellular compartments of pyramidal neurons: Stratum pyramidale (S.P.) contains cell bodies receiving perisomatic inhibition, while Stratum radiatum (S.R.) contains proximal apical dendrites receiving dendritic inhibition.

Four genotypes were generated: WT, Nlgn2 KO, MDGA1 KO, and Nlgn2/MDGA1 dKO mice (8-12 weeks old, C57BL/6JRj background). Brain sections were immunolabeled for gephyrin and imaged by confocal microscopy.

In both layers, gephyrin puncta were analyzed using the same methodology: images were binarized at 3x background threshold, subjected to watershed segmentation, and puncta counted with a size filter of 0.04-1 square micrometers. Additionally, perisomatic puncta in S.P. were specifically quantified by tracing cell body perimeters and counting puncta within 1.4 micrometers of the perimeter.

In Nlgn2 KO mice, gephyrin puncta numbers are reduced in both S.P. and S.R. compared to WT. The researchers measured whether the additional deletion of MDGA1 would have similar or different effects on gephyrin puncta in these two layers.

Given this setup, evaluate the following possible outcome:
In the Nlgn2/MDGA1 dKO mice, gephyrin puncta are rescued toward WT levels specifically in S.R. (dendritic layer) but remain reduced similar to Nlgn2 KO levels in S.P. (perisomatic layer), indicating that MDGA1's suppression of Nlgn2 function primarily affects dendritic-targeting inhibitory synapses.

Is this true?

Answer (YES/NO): NO